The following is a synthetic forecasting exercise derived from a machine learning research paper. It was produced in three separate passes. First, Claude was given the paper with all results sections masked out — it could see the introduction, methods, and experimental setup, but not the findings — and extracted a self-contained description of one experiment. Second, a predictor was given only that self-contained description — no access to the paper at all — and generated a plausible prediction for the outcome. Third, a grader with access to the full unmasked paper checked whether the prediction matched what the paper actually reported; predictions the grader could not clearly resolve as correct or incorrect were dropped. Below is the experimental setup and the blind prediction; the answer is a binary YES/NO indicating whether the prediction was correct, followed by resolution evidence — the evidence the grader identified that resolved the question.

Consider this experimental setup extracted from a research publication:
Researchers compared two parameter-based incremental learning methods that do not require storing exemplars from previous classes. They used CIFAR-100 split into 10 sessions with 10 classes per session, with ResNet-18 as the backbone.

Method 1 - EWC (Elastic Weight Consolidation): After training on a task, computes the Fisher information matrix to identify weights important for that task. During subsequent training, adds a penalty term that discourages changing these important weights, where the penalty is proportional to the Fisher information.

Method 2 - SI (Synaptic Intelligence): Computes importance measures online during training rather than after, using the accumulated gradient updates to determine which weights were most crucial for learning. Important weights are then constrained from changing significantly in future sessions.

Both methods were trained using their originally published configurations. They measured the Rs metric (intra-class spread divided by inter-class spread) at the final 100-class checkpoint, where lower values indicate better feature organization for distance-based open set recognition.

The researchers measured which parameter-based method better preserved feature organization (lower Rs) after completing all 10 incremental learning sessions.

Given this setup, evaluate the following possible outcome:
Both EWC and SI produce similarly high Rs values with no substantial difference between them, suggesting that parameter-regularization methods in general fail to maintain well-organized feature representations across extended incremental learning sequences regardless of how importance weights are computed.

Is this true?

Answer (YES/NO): NO